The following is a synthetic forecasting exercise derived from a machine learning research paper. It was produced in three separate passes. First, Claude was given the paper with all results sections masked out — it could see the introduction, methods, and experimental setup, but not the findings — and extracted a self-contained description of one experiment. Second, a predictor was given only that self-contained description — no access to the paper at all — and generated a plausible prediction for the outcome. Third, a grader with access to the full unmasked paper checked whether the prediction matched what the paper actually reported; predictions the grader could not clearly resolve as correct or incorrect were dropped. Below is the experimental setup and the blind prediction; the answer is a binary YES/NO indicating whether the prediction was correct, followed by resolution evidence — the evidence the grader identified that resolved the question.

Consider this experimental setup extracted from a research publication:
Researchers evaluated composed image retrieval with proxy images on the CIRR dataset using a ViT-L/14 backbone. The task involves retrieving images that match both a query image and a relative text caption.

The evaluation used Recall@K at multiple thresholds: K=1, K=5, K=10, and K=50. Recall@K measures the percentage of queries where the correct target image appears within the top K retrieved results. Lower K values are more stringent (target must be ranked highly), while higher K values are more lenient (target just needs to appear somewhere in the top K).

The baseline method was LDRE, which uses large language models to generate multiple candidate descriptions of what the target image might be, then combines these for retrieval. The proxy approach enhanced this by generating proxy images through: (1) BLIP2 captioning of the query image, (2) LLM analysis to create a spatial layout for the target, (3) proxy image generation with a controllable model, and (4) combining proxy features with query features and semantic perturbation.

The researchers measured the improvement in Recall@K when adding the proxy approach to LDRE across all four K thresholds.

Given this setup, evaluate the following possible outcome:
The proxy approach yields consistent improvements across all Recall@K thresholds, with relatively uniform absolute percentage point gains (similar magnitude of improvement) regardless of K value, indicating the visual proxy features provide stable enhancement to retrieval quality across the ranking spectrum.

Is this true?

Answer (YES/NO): NO